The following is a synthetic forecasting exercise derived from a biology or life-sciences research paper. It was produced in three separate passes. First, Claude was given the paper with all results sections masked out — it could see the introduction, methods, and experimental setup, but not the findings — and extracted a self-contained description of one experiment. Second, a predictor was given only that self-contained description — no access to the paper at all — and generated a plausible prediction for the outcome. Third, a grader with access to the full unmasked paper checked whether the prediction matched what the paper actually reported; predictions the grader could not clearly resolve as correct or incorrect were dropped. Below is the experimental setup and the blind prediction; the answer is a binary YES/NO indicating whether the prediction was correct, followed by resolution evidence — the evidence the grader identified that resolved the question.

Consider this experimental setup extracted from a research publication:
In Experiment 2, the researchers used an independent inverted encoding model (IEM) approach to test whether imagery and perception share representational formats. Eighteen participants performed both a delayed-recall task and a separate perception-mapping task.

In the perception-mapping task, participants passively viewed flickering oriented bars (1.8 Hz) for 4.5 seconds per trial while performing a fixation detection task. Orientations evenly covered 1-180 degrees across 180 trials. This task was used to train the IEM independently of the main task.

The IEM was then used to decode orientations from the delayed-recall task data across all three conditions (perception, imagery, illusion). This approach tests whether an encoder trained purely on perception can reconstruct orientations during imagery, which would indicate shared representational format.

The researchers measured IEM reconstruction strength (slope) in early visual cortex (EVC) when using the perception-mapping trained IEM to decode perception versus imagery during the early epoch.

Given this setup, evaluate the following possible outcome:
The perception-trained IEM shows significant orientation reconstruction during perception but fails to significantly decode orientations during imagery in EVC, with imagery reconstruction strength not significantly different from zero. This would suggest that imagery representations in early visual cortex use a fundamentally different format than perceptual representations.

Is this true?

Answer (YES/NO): NO